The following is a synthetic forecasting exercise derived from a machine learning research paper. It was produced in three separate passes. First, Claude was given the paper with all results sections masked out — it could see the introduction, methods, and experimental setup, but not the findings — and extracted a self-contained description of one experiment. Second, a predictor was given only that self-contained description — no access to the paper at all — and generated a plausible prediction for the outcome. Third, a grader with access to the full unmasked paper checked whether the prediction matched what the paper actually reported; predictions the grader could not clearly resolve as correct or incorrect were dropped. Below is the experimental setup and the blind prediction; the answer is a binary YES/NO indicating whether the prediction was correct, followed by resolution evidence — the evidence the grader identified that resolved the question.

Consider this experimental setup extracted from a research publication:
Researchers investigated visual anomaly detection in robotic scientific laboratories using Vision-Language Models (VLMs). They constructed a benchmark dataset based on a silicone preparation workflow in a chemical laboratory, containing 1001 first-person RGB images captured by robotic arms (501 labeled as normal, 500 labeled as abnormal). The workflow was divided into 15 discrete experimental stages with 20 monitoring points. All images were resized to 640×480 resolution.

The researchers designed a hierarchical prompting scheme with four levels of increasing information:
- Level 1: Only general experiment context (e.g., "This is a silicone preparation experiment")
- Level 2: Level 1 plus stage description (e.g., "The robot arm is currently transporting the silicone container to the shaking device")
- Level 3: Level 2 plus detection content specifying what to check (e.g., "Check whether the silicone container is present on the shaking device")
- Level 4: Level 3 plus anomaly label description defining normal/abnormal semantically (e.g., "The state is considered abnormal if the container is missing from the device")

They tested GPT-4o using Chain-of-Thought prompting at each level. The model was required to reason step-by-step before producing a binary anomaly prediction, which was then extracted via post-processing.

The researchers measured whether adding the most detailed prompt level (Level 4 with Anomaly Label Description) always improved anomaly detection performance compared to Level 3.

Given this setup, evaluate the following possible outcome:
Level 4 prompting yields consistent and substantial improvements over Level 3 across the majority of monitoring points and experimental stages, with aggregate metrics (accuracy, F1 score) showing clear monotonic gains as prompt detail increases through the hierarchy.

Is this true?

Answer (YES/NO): NO